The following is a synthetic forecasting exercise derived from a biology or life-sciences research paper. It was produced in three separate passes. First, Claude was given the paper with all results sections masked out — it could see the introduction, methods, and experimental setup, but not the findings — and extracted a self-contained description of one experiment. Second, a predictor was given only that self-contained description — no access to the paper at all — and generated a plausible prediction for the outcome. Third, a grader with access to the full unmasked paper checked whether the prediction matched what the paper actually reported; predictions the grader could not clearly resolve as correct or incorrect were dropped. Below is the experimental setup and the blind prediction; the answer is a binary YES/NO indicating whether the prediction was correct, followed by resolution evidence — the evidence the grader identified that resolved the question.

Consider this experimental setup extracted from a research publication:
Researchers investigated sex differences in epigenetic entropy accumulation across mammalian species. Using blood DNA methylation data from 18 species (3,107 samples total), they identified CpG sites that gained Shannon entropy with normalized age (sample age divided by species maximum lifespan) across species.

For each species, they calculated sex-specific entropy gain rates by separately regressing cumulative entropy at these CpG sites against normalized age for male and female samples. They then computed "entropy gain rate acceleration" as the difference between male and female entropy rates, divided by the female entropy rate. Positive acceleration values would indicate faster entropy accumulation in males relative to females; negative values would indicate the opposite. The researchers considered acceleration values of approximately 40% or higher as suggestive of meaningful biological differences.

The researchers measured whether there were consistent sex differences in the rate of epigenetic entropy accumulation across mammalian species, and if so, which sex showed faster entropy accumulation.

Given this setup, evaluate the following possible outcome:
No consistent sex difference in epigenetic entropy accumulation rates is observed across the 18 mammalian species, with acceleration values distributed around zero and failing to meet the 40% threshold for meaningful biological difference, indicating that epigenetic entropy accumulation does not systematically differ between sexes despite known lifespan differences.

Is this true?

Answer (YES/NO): NO